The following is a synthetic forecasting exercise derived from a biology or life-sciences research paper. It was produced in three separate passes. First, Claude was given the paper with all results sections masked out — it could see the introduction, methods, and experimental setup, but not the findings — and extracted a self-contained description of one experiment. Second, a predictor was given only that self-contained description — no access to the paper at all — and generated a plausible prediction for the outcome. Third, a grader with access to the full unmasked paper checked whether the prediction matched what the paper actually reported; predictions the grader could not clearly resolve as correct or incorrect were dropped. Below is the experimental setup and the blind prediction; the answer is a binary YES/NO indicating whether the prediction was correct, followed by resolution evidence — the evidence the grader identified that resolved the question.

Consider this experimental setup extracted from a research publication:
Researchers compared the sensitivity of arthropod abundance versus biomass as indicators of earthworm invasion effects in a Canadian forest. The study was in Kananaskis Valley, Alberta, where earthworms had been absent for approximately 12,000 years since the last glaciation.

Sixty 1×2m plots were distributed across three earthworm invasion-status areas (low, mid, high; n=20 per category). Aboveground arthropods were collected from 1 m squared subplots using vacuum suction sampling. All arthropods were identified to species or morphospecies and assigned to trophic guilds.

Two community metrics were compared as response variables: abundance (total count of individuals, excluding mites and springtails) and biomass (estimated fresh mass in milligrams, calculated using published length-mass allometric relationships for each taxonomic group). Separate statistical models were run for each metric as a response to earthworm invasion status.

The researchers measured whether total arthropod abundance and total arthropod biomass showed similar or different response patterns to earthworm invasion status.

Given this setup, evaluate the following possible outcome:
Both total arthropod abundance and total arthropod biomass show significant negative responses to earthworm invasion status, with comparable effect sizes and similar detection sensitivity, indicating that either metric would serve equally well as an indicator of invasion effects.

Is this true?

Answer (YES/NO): NO